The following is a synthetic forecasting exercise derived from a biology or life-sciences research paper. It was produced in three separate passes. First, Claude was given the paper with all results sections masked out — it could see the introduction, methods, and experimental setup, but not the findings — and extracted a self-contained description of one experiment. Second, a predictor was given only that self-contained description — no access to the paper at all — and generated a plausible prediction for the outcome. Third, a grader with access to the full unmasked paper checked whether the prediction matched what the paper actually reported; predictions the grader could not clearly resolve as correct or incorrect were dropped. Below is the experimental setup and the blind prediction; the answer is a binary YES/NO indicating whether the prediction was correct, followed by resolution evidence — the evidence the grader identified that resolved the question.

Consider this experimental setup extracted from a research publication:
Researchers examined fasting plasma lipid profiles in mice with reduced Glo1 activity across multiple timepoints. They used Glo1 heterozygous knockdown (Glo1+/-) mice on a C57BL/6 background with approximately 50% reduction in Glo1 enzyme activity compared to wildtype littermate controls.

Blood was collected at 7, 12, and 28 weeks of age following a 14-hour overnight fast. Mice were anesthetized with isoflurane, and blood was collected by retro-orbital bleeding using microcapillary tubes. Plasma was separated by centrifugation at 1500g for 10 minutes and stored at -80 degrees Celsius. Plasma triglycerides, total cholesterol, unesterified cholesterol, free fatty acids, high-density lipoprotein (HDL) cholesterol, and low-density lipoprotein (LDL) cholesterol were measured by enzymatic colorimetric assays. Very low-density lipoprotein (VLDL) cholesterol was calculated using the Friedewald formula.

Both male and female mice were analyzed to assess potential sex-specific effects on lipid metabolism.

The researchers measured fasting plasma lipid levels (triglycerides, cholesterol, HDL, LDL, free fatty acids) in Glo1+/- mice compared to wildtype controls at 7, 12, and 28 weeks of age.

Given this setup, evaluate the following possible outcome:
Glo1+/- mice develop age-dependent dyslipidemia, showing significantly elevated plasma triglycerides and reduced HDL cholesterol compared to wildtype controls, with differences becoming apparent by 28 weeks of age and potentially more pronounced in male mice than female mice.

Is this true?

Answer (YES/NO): NO